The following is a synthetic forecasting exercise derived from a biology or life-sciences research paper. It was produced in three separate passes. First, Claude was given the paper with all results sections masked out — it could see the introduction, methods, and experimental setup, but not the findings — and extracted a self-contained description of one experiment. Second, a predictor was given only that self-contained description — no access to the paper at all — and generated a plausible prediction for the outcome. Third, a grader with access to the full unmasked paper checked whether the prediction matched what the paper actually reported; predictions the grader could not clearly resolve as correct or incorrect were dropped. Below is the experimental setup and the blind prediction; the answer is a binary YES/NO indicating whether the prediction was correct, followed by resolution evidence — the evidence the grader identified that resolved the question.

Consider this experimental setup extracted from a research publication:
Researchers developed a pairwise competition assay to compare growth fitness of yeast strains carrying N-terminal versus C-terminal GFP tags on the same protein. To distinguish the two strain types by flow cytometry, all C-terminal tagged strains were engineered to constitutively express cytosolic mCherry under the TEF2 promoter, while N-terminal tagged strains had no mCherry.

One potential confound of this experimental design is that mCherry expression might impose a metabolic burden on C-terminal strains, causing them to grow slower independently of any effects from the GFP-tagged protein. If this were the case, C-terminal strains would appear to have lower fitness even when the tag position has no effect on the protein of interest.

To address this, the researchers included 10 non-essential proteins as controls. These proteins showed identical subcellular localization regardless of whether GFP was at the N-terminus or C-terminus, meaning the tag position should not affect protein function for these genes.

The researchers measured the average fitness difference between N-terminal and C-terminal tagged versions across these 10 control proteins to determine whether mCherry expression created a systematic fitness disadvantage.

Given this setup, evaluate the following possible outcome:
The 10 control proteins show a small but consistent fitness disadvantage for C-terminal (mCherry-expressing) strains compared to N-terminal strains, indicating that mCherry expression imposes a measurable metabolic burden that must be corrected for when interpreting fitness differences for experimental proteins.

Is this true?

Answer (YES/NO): NO